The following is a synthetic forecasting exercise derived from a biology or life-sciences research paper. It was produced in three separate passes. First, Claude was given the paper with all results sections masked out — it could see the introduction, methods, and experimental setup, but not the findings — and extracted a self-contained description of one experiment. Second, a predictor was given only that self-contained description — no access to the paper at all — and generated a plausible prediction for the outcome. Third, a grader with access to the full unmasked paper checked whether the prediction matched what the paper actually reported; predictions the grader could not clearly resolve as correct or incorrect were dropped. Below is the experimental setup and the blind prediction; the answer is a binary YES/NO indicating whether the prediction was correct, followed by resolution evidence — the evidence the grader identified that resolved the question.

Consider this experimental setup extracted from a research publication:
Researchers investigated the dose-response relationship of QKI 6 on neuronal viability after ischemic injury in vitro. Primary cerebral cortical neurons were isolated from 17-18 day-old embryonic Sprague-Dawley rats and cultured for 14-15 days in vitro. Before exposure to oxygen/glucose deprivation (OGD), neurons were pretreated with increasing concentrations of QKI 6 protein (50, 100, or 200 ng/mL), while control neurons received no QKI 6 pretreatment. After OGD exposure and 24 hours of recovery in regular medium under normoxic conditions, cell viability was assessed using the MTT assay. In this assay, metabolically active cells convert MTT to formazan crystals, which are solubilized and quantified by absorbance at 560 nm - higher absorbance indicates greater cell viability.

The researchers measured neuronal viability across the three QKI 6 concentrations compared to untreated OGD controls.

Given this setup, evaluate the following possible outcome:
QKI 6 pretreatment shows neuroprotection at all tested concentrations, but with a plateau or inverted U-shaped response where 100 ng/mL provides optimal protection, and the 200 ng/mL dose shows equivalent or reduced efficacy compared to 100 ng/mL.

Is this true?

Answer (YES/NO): NO